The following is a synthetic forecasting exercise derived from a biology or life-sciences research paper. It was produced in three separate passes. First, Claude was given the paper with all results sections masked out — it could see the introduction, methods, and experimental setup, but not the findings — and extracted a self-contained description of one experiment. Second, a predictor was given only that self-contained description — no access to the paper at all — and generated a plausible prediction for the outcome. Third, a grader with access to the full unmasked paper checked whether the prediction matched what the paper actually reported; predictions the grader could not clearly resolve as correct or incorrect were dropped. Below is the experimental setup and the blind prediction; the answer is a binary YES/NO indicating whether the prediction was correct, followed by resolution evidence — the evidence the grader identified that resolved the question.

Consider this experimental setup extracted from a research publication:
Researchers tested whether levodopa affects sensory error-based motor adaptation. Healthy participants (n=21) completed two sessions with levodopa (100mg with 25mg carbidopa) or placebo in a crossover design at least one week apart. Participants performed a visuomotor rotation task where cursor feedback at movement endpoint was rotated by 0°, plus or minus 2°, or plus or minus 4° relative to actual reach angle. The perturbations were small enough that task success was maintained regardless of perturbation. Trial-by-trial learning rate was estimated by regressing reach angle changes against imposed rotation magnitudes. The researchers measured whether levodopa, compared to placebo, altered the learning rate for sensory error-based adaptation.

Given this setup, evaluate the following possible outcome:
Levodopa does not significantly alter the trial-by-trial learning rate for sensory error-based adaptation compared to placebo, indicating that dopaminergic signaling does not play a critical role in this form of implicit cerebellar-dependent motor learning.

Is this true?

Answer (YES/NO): YES